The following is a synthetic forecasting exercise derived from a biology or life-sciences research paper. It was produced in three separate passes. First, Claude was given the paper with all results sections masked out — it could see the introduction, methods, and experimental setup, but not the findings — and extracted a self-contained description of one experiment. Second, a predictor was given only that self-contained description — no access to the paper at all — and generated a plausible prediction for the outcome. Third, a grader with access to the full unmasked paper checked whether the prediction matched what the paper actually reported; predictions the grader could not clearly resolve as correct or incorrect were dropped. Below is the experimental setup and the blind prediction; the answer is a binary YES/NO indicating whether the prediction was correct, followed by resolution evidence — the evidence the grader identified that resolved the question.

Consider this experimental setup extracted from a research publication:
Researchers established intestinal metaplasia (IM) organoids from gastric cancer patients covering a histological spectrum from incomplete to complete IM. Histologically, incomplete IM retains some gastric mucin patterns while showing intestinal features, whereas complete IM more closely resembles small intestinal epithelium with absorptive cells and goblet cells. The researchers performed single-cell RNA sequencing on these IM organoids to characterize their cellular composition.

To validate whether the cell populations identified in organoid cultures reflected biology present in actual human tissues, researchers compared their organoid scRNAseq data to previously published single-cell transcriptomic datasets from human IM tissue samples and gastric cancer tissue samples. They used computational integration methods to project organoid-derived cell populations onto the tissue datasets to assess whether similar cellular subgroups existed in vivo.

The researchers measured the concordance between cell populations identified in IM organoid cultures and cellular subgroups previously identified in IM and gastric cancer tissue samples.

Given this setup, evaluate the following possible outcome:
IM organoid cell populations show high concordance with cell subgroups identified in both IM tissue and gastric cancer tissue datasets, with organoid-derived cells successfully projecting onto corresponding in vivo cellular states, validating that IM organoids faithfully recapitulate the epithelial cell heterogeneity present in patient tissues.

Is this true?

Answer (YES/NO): YES